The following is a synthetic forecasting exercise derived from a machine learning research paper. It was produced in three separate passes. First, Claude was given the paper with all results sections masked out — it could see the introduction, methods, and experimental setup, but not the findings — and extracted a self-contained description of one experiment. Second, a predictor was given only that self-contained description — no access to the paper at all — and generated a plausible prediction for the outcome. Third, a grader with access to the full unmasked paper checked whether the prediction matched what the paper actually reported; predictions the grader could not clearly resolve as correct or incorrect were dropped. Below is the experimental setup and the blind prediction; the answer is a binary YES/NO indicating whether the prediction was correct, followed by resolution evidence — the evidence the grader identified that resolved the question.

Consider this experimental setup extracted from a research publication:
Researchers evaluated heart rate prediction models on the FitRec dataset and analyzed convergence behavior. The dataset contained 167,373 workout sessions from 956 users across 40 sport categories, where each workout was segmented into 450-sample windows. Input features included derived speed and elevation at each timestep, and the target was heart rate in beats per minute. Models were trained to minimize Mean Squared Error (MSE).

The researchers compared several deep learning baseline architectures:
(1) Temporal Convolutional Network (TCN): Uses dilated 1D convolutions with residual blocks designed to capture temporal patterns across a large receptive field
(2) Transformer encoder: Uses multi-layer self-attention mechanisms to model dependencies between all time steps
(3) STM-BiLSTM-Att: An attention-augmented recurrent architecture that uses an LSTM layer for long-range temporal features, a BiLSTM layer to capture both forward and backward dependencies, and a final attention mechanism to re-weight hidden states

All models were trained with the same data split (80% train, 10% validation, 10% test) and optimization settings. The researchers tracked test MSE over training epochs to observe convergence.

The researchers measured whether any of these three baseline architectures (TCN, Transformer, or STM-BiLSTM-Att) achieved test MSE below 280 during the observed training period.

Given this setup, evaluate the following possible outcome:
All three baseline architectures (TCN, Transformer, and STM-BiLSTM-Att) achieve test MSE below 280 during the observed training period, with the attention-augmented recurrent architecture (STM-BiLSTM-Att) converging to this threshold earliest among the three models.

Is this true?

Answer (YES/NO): NO